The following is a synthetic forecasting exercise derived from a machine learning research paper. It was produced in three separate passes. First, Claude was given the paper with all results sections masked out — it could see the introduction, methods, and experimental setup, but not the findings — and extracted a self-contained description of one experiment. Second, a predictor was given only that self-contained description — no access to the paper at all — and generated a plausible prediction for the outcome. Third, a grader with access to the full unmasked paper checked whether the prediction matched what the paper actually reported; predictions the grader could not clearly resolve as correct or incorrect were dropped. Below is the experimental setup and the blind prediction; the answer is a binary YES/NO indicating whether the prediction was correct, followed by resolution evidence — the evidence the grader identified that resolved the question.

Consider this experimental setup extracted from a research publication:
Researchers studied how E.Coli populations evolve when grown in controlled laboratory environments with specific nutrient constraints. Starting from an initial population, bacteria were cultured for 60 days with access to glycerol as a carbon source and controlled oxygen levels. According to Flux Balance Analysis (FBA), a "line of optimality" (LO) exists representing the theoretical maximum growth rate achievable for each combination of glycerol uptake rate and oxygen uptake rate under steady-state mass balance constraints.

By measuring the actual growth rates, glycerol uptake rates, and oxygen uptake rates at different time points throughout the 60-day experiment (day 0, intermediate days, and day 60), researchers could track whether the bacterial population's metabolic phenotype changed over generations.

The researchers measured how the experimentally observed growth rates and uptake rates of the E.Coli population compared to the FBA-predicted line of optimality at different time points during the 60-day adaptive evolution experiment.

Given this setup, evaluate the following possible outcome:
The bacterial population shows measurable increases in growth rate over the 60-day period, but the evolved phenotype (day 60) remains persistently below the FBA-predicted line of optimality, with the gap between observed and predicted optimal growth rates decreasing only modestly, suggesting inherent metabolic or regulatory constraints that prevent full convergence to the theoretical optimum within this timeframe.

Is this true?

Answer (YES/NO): NO